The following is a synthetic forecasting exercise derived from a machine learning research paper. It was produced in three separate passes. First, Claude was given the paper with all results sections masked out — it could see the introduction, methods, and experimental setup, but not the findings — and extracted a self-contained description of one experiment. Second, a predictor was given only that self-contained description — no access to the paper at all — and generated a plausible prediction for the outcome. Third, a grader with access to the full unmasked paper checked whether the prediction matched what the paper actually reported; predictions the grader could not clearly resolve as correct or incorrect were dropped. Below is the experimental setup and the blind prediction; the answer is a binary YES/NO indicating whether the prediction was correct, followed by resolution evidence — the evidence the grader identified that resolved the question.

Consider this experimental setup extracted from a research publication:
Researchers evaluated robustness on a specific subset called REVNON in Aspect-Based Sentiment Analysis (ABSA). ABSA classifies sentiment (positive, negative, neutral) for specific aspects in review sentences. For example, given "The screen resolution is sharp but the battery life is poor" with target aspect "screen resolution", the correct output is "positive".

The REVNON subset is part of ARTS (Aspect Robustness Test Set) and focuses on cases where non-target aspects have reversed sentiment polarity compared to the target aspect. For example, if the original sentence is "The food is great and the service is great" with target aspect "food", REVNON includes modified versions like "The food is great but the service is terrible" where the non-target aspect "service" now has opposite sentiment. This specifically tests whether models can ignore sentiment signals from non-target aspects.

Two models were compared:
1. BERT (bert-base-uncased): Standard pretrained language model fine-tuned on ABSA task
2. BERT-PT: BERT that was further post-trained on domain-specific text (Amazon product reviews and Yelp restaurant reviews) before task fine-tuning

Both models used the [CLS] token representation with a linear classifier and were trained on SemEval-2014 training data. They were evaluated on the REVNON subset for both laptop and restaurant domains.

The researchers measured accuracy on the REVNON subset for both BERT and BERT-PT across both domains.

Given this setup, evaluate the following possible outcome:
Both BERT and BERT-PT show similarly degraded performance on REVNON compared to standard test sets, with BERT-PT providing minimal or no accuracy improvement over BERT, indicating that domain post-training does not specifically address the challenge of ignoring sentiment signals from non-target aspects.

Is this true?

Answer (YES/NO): NO